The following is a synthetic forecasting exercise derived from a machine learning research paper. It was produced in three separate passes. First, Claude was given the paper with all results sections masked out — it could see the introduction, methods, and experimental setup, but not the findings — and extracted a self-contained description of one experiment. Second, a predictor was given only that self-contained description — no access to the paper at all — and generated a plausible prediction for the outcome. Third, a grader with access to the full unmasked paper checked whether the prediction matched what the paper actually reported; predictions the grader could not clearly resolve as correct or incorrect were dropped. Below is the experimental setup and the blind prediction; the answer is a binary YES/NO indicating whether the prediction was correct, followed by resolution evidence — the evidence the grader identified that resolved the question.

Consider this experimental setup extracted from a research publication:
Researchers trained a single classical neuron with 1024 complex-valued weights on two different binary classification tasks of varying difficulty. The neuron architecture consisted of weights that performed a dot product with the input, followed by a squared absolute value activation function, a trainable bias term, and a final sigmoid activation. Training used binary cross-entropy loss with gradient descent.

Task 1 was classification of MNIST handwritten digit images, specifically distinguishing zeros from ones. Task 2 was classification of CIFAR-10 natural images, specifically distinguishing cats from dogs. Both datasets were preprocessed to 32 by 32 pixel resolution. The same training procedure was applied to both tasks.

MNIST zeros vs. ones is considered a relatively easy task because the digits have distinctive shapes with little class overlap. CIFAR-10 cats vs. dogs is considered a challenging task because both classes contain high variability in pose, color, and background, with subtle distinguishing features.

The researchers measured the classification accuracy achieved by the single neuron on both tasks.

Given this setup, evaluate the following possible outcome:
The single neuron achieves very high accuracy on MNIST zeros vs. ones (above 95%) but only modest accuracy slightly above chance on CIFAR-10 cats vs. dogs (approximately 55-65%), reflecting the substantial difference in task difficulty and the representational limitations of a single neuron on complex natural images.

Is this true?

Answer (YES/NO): NO